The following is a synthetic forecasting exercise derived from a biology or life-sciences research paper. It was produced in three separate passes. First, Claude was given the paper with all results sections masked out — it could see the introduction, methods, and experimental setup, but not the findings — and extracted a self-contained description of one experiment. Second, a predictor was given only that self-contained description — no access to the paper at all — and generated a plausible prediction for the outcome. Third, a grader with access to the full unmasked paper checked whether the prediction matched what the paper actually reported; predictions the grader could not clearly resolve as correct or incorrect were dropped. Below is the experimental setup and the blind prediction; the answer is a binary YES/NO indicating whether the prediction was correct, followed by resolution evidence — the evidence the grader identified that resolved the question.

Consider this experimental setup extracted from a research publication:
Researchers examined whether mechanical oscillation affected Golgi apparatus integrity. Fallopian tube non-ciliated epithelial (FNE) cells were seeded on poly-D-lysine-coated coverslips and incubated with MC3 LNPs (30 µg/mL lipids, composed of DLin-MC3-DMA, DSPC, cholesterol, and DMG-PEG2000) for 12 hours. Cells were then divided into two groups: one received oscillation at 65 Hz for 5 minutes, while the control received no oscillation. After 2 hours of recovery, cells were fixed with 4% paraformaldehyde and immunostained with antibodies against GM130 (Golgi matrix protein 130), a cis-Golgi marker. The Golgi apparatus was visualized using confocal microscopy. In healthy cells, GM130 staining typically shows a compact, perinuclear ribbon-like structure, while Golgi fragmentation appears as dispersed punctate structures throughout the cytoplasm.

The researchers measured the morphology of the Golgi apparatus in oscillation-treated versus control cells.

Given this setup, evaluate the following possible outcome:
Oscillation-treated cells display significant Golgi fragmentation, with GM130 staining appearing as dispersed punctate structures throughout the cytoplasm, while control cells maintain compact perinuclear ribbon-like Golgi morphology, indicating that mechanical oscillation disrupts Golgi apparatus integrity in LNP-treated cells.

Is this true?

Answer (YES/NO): NO